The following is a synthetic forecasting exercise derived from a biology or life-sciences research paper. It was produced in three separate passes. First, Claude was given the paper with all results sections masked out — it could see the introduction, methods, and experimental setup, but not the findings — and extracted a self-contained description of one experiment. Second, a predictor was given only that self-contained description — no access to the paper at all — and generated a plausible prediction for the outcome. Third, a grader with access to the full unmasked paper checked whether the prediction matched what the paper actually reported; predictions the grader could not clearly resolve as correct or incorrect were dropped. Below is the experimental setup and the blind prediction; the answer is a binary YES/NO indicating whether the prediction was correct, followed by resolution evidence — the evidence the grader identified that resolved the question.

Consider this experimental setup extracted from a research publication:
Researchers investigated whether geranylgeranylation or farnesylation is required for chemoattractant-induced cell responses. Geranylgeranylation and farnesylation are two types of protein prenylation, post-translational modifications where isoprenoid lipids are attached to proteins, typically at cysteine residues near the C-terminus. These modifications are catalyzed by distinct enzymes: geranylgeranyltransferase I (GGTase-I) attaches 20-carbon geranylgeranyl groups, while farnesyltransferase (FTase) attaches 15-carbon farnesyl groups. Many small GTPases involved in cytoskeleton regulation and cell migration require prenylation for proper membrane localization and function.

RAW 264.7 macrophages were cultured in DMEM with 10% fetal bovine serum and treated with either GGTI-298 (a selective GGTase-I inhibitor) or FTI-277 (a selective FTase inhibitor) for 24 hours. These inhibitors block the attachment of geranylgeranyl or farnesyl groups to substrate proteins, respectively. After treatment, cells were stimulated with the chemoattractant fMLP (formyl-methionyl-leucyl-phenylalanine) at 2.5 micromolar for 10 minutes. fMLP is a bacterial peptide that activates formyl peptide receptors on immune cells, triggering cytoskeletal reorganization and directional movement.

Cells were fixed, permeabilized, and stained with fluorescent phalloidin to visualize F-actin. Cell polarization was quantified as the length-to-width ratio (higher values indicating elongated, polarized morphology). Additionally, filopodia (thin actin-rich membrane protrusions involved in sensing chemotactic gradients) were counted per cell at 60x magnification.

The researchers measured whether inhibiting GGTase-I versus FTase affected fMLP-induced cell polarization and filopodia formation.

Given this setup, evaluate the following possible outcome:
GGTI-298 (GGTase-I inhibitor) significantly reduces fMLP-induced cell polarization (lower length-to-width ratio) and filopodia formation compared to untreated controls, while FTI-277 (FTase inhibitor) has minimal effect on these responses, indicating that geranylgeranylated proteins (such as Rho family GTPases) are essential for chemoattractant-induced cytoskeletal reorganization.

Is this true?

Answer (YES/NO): NO